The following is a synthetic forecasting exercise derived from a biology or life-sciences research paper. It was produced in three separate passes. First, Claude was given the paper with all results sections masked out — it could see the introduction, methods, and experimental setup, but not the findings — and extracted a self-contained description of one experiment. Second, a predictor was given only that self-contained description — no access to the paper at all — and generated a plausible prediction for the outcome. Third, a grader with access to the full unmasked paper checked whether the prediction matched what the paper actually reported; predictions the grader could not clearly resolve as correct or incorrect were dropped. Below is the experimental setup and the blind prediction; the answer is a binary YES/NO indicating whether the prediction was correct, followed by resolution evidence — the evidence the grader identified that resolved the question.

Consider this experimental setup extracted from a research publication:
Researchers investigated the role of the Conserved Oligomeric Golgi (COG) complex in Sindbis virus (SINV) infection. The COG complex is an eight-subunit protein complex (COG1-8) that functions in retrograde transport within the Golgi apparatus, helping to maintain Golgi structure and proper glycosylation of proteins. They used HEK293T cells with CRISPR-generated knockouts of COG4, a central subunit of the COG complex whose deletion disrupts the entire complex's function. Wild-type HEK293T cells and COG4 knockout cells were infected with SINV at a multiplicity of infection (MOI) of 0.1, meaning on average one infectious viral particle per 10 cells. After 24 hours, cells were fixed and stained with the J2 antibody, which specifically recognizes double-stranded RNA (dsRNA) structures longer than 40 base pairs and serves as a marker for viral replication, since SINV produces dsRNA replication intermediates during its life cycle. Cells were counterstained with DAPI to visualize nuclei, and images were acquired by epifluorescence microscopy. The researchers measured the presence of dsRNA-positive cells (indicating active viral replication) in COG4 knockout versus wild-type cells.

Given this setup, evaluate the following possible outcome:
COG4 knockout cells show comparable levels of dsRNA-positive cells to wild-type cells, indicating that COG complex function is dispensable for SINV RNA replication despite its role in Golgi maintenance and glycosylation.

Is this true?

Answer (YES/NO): NO